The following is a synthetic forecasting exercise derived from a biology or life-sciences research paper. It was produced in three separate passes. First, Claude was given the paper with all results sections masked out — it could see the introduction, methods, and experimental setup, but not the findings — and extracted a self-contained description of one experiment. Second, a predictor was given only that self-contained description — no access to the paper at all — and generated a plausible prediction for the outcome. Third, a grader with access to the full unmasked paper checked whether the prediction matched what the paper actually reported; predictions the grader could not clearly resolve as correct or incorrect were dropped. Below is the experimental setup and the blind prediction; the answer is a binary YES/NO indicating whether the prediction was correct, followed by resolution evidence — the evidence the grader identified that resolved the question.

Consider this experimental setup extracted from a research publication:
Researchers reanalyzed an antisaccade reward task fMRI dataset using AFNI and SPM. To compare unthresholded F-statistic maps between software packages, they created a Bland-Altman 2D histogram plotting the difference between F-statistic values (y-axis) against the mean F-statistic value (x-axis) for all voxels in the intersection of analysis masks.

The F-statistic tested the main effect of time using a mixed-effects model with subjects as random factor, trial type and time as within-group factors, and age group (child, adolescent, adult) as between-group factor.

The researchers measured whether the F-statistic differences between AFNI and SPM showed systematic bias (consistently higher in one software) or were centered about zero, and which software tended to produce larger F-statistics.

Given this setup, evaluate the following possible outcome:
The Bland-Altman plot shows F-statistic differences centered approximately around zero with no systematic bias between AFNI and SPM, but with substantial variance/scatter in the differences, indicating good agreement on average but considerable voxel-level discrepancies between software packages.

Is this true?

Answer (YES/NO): NO